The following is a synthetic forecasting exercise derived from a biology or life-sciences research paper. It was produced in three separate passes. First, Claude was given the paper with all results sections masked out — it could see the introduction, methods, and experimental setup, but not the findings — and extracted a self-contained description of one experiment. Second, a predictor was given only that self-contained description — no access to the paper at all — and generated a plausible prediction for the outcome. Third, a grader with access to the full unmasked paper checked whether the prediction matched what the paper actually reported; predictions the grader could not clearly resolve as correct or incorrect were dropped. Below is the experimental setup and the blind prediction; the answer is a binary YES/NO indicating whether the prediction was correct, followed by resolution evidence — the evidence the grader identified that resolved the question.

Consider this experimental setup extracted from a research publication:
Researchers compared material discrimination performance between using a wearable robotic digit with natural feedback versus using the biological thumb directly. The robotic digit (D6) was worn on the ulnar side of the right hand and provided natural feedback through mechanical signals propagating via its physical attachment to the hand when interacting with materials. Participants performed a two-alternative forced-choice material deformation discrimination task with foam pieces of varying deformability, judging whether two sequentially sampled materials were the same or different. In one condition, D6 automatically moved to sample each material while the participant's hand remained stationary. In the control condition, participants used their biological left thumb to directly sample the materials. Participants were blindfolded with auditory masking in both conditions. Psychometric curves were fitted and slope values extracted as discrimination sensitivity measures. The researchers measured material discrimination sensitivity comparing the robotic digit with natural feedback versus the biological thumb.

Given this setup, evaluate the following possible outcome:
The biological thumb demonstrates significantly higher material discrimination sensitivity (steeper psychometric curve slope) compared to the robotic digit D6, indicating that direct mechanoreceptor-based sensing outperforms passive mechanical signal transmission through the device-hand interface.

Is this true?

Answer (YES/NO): YES